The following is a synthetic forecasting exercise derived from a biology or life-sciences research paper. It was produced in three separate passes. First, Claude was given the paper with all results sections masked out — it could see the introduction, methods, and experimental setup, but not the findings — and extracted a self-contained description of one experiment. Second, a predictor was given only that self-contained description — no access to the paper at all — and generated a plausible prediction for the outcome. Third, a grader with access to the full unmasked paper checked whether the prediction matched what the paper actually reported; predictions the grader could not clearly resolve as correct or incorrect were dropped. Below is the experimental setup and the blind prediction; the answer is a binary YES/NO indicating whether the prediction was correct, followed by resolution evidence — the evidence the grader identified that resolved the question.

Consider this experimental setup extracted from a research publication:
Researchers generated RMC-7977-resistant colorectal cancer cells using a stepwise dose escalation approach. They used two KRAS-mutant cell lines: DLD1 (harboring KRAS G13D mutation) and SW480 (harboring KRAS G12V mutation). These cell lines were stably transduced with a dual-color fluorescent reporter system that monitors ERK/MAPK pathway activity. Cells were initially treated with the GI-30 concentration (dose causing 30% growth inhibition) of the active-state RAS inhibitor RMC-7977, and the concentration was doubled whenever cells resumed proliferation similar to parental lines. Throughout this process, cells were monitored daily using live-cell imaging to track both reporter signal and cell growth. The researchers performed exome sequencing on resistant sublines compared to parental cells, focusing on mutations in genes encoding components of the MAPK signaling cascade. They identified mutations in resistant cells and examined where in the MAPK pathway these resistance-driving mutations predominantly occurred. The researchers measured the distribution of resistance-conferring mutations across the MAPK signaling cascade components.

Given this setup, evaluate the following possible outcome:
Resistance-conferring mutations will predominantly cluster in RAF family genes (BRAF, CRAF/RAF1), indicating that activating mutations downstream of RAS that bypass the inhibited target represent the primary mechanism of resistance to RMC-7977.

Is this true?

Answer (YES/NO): NO